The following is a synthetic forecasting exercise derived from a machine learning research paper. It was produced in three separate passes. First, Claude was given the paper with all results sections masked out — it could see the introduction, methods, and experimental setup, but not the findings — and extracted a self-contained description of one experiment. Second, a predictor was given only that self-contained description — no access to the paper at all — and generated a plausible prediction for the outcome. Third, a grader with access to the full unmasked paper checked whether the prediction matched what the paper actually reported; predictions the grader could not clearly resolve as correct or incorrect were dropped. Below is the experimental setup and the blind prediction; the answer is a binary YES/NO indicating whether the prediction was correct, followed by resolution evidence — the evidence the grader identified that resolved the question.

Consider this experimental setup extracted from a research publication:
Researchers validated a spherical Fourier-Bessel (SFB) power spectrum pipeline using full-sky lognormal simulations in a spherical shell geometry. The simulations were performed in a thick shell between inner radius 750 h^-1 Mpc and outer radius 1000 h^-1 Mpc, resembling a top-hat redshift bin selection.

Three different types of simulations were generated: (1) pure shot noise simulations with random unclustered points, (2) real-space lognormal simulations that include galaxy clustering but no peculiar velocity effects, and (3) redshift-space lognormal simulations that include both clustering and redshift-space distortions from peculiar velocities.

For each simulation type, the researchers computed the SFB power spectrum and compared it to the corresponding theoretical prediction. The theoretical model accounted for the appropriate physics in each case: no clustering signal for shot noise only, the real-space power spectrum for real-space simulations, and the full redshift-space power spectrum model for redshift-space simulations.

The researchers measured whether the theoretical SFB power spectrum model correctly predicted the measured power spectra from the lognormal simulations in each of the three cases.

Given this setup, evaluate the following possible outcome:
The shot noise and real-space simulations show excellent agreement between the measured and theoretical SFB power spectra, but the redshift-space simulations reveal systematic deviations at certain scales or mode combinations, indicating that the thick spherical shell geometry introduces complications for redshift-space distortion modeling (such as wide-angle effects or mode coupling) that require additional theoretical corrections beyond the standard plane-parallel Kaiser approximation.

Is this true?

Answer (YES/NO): NO